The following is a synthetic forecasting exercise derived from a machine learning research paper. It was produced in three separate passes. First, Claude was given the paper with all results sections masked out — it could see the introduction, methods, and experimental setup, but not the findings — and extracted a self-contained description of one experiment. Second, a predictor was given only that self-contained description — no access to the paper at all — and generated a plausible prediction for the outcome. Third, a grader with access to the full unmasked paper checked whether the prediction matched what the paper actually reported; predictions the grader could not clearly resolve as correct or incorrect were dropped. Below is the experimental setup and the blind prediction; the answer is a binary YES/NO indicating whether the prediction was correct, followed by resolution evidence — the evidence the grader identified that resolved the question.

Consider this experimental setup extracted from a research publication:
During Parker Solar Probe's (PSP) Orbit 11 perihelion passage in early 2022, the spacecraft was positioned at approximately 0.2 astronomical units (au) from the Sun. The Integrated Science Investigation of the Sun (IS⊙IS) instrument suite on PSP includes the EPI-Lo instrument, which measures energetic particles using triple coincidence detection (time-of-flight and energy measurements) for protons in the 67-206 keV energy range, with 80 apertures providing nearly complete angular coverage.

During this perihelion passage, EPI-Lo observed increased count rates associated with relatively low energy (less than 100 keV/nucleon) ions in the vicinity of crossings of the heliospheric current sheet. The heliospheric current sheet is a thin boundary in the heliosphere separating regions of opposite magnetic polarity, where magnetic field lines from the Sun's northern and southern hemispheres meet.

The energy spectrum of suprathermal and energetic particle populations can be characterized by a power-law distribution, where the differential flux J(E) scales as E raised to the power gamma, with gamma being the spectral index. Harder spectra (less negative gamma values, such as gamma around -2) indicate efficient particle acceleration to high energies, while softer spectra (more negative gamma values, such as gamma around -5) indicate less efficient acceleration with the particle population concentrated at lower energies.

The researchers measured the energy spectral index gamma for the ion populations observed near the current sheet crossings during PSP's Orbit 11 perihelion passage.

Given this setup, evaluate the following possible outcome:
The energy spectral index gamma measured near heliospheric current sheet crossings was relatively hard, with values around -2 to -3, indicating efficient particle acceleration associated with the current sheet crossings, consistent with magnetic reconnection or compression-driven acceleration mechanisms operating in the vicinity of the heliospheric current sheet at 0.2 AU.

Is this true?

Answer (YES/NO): NO